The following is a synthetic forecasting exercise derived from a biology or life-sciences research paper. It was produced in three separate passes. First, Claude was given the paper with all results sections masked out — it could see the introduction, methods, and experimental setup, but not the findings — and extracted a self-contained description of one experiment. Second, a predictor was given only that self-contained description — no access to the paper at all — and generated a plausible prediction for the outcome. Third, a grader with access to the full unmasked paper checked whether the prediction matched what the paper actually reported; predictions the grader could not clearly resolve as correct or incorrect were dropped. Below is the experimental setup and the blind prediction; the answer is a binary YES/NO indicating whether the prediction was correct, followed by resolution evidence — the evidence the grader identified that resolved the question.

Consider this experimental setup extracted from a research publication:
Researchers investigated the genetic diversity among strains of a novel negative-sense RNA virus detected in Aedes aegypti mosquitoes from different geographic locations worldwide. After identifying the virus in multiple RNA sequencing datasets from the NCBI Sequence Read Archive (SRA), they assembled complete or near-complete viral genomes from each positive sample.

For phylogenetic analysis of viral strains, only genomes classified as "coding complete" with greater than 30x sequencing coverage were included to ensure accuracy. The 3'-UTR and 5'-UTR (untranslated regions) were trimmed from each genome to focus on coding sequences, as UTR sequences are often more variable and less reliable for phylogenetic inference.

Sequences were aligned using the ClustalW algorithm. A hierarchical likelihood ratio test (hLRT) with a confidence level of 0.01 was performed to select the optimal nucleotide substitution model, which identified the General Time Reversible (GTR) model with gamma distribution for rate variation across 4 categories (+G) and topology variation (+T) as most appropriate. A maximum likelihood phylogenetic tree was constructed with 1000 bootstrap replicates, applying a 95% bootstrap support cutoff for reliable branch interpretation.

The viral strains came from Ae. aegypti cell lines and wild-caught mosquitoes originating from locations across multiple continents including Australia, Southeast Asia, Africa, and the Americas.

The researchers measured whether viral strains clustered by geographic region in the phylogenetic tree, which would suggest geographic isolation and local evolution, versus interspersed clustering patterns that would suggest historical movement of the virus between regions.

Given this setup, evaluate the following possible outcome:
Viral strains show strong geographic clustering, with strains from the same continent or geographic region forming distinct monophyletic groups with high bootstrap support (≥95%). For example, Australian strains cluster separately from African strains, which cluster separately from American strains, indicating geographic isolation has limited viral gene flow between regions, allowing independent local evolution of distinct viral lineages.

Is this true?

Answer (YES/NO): YES